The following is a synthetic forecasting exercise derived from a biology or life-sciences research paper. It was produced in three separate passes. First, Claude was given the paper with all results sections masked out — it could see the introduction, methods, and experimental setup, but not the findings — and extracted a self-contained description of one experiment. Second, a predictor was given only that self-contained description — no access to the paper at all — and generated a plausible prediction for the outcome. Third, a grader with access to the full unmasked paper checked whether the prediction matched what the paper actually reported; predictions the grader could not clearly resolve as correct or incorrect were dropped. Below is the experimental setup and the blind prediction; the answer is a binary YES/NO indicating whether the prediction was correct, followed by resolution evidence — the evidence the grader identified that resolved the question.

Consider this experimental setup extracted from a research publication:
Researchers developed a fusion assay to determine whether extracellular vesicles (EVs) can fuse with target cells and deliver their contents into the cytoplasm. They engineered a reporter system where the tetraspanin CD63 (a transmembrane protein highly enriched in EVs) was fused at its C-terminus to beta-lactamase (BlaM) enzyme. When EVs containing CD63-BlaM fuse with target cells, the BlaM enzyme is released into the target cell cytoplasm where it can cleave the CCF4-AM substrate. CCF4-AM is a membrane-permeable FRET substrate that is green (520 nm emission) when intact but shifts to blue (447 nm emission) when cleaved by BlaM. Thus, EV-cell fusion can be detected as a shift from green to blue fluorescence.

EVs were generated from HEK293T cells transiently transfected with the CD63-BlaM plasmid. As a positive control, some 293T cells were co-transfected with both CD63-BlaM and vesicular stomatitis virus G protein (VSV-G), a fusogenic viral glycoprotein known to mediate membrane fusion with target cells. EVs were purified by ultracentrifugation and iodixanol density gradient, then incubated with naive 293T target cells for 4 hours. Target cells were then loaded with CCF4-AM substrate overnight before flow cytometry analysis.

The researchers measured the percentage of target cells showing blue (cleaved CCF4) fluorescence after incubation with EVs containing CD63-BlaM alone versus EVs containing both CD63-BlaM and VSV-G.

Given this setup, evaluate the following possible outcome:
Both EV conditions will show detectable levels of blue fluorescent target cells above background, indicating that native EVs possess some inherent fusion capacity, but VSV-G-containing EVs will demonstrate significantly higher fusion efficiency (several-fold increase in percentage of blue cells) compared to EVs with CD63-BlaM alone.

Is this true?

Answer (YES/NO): NO